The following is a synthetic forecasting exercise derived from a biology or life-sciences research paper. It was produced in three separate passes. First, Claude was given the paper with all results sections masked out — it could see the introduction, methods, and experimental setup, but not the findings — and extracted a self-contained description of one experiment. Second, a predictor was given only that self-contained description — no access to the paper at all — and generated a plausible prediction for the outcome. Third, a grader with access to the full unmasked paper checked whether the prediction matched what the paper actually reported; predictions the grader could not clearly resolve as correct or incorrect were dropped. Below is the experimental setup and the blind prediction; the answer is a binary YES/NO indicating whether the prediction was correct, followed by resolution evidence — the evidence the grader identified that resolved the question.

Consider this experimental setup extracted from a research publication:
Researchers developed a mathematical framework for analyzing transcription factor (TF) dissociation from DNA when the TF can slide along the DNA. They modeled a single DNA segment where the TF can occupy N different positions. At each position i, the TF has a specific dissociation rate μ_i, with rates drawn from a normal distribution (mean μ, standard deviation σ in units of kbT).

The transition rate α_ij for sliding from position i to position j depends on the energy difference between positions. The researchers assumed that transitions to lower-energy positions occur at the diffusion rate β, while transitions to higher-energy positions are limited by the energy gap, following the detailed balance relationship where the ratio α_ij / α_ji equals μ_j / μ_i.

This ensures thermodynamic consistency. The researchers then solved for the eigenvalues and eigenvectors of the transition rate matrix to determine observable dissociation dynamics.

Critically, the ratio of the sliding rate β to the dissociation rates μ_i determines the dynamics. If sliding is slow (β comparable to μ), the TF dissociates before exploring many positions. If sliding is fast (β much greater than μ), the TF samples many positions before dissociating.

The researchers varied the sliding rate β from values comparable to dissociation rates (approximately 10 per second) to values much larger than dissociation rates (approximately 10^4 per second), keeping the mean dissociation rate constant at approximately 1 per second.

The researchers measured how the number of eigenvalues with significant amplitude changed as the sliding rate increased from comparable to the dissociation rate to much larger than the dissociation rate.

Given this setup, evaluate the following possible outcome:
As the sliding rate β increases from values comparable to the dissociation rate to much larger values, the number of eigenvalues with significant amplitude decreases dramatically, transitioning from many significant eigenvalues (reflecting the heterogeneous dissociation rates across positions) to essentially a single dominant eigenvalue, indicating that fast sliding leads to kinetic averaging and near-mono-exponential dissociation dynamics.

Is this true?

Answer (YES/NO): YES